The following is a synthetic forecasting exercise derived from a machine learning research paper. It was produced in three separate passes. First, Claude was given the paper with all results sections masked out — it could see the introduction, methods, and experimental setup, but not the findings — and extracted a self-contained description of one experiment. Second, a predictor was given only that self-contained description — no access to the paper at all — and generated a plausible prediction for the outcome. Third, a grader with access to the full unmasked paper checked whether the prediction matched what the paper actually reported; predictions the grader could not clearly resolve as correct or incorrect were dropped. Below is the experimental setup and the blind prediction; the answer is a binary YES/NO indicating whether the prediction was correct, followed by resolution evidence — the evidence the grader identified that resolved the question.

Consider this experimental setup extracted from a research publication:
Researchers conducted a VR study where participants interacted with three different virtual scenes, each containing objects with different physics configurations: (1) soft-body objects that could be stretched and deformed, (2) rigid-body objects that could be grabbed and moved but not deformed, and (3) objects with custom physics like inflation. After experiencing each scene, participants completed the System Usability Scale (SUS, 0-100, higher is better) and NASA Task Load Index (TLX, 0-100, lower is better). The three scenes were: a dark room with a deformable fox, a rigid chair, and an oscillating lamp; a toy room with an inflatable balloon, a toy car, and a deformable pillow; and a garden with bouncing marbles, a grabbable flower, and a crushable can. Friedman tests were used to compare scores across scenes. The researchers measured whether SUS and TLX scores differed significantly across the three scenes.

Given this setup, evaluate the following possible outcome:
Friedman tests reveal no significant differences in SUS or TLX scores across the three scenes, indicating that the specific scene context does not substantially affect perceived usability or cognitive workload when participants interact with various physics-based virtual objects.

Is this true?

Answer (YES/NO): YES